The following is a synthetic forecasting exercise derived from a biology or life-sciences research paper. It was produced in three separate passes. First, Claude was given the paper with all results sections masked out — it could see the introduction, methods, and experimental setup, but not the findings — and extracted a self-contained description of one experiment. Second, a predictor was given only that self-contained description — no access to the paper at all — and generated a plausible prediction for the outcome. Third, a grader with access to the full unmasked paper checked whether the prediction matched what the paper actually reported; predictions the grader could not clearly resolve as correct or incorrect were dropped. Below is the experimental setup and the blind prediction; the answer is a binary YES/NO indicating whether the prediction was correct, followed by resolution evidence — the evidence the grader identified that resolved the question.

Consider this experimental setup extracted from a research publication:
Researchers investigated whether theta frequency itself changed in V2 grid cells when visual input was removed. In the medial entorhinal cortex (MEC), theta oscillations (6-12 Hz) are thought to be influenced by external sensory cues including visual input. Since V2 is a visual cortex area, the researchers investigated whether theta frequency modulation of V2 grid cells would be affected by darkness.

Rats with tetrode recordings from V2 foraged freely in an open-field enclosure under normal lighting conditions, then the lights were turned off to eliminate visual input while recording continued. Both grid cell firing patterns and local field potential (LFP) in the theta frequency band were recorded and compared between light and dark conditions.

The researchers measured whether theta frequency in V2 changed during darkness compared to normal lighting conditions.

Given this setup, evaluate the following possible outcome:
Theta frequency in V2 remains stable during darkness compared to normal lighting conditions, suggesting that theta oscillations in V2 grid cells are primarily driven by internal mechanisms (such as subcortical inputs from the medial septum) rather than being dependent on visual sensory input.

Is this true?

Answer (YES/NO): YES